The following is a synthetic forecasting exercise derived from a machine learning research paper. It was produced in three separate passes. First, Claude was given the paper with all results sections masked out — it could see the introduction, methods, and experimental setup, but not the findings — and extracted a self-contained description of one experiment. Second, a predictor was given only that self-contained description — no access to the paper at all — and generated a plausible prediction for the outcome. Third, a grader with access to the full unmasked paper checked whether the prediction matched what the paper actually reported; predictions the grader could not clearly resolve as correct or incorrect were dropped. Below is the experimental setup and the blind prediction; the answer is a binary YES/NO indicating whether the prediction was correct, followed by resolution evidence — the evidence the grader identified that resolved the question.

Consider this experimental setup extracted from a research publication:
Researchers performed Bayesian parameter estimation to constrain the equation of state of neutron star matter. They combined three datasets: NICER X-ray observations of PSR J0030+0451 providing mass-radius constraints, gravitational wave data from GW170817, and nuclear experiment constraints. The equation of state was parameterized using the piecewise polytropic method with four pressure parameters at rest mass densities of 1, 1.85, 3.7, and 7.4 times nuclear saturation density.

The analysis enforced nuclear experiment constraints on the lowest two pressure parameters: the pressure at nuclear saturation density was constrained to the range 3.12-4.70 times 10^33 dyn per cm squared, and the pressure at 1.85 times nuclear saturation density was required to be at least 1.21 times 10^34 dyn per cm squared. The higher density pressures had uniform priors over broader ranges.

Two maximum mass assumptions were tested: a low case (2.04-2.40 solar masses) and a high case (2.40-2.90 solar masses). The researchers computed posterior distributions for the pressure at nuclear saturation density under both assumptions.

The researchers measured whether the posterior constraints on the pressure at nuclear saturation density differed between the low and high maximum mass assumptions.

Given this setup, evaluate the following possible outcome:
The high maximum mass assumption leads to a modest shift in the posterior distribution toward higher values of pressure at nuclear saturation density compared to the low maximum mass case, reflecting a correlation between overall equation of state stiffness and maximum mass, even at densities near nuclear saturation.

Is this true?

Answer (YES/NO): NO